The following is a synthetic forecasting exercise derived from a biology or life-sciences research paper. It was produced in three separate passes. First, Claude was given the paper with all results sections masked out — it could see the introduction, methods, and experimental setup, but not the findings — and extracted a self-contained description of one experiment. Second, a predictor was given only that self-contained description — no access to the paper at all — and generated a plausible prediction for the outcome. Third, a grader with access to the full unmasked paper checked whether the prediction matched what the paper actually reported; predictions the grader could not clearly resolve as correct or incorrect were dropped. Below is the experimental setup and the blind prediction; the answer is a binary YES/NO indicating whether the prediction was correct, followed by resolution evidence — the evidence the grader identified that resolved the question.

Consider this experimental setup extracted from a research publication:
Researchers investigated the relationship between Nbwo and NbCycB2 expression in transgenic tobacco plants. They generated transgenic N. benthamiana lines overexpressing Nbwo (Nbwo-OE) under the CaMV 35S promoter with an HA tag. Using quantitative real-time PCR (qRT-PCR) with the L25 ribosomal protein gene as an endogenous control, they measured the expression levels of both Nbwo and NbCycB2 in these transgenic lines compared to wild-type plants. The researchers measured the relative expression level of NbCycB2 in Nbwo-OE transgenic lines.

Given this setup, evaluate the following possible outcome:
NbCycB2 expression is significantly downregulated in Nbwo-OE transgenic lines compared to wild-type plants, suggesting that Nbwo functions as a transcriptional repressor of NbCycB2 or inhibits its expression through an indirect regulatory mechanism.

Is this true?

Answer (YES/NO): NO